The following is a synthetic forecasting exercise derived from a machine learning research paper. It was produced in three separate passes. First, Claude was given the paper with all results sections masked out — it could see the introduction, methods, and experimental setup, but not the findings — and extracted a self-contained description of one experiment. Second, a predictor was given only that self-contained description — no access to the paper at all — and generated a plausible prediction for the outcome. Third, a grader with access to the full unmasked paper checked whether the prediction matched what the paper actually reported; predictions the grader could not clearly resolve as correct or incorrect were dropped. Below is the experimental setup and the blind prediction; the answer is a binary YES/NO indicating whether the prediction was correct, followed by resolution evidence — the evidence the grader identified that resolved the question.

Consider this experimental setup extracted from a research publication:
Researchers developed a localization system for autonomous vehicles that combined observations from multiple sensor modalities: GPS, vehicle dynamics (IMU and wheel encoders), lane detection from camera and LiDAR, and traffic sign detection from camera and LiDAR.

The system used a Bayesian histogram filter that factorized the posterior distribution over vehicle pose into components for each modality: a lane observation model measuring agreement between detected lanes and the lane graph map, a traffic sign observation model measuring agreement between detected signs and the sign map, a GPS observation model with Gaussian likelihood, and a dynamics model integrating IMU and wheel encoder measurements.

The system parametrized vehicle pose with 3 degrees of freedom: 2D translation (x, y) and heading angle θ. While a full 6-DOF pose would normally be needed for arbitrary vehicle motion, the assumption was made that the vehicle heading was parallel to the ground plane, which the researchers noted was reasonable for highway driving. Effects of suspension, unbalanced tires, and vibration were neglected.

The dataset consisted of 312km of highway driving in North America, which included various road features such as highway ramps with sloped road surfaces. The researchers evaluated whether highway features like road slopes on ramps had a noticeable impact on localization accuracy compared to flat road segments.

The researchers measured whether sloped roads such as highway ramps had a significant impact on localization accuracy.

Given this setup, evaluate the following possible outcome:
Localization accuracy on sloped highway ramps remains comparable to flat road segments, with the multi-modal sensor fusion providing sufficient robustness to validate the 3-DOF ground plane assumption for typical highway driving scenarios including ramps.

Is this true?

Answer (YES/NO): YES